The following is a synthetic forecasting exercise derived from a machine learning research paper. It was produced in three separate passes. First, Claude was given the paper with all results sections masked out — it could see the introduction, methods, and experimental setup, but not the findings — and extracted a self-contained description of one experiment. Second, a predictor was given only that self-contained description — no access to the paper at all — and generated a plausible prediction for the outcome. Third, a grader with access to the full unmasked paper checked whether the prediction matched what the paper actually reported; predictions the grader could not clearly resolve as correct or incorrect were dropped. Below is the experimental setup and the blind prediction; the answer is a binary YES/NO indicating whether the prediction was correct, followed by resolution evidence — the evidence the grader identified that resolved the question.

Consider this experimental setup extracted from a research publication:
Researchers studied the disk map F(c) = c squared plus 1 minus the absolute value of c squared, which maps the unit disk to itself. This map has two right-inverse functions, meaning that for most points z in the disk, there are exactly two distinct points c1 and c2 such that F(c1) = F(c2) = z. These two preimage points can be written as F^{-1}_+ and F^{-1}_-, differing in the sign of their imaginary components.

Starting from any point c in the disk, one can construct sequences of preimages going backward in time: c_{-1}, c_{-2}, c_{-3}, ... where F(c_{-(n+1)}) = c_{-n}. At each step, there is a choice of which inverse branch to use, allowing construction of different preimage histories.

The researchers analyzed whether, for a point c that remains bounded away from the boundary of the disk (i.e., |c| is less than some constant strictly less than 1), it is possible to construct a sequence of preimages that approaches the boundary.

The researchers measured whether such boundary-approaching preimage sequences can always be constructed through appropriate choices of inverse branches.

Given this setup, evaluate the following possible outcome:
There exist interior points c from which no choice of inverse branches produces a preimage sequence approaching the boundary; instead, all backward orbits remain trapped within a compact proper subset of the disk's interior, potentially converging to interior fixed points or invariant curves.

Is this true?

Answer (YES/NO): NO